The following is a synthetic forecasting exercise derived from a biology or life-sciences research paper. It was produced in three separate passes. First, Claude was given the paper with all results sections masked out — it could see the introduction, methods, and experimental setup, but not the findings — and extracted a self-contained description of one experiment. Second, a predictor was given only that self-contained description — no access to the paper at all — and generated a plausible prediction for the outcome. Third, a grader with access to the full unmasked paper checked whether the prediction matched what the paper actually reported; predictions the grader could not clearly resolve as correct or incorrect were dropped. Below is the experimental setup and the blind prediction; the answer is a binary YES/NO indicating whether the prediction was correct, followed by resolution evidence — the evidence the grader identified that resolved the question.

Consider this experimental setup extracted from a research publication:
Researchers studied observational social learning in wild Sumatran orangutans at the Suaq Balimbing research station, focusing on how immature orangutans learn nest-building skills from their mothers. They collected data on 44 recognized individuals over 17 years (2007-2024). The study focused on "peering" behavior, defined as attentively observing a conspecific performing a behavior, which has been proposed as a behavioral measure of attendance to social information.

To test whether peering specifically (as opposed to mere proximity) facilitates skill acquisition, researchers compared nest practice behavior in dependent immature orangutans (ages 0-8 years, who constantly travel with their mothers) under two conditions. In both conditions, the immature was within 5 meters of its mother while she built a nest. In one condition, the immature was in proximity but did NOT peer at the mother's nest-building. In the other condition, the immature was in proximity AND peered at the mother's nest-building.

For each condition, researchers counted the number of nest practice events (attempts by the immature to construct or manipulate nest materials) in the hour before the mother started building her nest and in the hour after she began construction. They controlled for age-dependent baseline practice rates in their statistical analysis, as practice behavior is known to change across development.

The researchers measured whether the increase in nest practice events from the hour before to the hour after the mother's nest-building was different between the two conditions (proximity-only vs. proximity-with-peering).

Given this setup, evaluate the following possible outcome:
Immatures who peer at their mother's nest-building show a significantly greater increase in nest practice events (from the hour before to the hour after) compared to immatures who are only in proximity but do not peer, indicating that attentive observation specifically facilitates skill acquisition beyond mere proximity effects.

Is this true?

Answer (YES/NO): YES